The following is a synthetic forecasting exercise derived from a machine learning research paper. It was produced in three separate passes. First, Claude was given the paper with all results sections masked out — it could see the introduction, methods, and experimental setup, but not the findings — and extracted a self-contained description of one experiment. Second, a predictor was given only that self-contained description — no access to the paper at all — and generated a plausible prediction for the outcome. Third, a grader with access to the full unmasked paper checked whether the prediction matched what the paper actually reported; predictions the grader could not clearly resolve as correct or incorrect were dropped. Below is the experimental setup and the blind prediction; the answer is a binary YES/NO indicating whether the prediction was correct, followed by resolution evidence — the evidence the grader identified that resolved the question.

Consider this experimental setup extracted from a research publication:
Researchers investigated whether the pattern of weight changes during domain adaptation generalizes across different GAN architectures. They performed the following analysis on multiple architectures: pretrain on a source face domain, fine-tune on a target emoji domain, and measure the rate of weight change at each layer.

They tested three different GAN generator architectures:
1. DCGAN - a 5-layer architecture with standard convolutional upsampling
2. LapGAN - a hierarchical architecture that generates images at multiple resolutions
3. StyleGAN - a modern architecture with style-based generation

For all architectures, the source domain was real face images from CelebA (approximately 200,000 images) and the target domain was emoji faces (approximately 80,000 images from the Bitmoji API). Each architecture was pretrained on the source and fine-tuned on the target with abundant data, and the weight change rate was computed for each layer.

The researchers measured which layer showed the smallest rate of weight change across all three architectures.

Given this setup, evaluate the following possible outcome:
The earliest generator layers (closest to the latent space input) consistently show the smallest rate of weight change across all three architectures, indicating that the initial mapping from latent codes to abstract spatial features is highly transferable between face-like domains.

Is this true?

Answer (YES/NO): NO